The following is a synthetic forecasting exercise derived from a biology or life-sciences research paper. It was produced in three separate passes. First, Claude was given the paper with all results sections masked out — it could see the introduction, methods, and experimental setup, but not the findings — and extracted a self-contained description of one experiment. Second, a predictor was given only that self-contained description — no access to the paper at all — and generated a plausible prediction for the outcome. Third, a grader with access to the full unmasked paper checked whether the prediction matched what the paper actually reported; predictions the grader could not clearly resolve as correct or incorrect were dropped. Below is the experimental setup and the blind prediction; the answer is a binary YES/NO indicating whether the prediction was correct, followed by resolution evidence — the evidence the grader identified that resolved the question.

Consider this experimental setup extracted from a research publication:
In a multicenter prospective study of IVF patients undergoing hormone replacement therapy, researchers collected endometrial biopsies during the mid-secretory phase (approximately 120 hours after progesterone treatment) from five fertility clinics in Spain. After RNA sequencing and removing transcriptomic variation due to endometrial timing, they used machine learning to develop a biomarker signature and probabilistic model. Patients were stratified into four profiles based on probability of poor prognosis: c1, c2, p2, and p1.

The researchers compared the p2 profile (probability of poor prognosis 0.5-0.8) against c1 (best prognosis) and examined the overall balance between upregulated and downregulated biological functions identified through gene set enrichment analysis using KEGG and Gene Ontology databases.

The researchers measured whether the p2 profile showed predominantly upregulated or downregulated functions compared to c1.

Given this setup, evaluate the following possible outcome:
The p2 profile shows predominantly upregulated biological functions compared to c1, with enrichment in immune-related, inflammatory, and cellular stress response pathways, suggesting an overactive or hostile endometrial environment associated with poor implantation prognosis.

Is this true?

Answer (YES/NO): NO